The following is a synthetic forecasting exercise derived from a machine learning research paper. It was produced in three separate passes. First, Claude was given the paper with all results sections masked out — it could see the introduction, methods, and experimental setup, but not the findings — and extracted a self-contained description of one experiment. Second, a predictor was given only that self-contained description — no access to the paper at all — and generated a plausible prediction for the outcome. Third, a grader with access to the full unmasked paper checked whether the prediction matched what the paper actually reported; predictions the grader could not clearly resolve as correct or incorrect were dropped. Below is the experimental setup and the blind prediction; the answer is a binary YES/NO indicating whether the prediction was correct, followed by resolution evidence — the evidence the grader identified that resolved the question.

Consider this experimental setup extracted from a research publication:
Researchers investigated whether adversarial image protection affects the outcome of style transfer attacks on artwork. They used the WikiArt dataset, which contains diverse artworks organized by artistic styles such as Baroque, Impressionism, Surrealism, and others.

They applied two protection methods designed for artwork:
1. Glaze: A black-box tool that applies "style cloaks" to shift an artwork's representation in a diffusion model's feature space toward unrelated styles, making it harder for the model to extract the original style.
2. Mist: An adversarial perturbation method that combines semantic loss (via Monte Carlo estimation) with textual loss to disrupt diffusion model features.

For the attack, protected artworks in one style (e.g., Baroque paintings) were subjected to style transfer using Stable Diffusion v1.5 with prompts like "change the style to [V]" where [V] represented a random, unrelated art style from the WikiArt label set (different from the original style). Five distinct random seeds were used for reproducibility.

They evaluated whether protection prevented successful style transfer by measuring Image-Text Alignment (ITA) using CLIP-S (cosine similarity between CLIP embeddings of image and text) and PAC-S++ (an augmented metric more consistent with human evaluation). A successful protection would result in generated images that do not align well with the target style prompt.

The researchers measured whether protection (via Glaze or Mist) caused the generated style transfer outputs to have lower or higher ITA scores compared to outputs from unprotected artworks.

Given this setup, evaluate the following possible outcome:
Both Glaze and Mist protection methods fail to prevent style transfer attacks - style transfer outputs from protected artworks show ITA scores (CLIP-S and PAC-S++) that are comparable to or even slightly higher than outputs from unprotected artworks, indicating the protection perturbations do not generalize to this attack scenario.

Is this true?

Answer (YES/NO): YES